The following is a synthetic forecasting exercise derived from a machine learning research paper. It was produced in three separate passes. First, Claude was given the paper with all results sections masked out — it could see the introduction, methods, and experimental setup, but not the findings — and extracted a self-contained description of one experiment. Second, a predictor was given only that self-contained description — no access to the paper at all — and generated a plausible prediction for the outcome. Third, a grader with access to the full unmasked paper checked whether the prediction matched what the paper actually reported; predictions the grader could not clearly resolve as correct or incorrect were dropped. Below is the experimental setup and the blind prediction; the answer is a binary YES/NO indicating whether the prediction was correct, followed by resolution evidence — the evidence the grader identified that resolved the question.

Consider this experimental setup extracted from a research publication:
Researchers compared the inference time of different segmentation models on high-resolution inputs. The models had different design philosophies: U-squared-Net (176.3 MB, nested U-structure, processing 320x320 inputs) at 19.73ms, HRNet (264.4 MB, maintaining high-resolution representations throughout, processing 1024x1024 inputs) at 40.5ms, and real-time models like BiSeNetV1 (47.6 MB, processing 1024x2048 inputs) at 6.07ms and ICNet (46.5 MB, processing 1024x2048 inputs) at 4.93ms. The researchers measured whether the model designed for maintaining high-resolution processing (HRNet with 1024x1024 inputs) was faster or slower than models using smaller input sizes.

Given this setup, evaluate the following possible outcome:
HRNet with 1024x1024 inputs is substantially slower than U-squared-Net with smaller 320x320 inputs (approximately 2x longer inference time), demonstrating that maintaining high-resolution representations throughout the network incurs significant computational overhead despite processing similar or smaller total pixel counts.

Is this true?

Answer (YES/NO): YES